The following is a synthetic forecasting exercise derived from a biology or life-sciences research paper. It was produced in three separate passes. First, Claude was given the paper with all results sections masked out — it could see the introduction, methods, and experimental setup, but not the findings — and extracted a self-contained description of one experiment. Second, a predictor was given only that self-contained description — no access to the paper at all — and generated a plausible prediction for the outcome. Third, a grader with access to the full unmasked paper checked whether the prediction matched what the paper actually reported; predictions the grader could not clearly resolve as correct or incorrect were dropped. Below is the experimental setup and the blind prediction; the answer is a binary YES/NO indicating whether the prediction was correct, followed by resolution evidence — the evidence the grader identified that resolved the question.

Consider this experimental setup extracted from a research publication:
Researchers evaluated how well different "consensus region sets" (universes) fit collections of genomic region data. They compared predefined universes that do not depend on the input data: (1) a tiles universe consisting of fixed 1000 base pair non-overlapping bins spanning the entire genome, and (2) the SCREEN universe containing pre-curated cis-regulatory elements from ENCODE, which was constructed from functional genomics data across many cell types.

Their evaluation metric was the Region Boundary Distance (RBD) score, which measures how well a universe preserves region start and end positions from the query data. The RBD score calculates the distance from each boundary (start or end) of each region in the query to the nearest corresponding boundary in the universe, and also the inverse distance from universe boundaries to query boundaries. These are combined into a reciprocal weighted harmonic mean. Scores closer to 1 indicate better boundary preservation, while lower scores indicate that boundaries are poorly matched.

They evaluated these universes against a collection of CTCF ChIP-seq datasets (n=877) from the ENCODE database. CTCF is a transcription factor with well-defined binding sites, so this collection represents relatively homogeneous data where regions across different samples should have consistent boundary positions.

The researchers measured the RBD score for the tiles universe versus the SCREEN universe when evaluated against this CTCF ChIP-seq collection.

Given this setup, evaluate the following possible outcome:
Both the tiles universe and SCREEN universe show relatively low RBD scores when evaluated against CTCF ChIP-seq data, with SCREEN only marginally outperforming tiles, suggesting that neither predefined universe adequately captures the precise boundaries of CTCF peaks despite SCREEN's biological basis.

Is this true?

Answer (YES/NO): NO